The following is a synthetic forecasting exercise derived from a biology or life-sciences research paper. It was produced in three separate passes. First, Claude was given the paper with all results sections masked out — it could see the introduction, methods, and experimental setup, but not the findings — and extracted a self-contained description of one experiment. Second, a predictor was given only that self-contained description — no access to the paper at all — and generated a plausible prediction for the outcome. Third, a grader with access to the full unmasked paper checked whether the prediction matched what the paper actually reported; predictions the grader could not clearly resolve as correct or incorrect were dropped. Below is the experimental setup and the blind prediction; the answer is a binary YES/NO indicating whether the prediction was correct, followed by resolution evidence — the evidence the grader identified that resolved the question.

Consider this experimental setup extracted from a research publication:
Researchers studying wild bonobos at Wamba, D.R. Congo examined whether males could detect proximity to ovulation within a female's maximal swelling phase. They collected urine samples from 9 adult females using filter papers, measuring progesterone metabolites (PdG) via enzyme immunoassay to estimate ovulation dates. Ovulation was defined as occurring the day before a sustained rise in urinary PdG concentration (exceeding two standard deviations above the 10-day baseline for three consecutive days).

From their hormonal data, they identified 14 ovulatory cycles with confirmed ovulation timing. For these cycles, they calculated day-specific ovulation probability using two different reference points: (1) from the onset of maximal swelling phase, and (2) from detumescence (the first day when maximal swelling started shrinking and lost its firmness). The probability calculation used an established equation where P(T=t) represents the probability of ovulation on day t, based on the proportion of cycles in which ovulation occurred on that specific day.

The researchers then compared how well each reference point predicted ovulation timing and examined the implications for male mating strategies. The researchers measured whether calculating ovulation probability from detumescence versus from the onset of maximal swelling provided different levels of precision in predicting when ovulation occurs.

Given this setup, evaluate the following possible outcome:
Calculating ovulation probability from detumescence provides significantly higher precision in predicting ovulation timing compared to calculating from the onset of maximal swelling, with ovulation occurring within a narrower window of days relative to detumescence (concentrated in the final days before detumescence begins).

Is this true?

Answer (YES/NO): YES